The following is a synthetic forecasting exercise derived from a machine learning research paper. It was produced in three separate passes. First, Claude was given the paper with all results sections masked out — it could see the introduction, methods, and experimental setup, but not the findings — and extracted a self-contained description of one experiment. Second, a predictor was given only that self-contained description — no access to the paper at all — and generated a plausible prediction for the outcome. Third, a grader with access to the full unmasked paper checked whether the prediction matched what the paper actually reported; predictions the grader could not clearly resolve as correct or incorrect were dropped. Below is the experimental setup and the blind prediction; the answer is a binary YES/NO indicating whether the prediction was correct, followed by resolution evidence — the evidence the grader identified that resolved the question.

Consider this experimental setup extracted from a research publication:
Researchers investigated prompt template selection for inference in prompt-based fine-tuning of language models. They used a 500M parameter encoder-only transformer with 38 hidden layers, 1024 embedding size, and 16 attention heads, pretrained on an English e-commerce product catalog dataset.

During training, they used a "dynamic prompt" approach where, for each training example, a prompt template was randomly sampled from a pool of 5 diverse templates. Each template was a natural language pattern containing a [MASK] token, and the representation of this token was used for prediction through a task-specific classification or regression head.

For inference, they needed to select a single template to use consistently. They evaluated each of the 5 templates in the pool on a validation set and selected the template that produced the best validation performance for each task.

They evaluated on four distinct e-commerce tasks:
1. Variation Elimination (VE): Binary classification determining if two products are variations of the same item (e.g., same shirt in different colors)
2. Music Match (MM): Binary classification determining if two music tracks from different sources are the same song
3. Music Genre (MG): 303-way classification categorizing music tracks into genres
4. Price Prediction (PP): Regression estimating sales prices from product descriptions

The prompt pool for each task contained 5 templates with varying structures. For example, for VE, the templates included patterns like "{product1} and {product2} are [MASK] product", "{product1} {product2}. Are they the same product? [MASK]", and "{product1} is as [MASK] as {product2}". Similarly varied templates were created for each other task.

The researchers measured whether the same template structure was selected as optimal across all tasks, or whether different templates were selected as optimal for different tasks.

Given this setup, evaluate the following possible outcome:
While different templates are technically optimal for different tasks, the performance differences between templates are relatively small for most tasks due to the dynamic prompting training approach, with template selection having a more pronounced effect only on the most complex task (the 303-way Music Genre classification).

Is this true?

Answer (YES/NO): NO